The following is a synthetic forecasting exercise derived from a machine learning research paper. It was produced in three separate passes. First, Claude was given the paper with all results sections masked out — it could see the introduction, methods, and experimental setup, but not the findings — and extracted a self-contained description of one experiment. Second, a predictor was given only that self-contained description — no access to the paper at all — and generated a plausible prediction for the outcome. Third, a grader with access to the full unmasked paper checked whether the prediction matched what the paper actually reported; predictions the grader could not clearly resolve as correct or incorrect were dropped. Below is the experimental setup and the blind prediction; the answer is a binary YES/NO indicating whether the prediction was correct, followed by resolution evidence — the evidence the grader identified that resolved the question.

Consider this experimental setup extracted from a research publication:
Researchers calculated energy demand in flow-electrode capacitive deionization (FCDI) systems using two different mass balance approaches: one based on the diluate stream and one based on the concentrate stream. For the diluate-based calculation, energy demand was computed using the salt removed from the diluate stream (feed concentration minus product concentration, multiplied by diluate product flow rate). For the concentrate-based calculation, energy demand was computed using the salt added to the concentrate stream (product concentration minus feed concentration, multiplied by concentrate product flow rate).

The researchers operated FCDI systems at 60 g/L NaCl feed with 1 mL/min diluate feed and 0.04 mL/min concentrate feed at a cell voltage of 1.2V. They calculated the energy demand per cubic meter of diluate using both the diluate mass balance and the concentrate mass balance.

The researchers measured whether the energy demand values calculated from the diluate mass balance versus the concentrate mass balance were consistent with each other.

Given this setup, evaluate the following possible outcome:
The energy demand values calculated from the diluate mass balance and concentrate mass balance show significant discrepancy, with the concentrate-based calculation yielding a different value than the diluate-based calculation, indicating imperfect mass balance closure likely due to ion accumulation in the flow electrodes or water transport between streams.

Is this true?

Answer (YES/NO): NO